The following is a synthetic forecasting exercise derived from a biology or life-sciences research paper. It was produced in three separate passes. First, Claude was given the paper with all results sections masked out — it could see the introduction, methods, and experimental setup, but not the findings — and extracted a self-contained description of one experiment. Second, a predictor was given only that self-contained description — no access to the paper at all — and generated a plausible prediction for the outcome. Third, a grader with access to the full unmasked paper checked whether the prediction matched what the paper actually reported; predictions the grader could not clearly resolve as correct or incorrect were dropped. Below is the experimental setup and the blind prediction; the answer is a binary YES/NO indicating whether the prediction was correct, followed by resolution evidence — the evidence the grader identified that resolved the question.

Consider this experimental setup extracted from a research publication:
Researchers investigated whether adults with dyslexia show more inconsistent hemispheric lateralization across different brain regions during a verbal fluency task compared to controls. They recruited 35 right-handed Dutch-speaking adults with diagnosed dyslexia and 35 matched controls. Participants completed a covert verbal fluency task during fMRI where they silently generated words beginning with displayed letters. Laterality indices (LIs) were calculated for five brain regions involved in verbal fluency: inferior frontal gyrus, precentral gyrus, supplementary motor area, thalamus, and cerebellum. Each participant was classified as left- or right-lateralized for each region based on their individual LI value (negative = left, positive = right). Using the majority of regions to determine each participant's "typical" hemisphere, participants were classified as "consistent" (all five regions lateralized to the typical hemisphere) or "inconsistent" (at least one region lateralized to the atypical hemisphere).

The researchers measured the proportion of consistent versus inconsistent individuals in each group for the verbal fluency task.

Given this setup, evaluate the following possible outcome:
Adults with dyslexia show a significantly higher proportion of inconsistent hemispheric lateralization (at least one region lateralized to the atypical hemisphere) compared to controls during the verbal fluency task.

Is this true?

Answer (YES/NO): NO